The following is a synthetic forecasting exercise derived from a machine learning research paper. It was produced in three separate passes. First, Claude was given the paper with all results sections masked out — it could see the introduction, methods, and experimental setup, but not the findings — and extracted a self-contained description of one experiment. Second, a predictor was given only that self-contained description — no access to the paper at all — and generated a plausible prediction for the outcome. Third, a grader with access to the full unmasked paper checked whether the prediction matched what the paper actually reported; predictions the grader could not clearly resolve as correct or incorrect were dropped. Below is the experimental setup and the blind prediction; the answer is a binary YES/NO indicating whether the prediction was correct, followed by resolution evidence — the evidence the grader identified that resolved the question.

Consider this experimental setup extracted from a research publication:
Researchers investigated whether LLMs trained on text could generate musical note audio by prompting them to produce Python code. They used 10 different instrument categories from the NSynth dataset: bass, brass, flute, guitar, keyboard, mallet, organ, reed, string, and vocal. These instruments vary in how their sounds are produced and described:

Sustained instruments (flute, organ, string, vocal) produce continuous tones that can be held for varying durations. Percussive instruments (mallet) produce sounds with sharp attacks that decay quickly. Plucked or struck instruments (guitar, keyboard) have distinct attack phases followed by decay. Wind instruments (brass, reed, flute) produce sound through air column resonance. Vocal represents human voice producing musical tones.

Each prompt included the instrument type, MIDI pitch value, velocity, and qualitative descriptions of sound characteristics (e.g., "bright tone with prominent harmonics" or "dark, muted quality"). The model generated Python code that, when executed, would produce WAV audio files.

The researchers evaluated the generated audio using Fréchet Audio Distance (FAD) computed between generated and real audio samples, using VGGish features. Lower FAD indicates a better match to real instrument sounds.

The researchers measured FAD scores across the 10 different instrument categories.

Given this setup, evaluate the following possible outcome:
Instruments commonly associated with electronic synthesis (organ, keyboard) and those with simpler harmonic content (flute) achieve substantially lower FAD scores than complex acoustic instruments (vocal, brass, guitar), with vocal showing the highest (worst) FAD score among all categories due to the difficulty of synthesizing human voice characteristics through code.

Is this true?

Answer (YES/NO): NO